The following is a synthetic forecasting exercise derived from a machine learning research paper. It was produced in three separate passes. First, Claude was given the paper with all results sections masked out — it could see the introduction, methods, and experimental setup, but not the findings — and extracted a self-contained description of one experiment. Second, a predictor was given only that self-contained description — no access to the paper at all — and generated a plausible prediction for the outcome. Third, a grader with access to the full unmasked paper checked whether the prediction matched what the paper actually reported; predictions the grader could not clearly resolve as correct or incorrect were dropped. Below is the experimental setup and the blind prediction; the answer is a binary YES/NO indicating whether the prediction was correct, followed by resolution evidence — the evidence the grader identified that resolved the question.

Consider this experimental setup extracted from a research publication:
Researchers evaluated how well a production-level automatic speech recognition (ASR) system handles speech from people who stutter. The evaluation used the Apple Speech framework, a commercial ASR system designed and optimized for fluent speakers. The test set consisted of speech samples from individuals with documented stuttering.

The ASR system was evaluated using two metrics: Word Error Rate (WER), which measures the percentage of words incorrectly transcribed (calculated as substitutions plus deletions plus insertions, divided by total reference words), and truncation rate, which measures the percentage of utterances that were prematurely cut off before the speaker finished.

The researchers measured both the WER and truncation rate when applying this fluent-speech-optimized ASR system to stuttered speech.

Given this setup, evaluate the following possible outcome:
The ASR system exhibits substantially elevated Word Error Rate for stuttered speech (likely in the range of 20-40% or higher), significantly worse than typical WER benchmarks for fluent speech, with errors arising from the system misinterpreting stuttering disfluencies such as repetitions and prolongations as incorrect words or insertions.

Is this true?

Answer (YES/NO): NO